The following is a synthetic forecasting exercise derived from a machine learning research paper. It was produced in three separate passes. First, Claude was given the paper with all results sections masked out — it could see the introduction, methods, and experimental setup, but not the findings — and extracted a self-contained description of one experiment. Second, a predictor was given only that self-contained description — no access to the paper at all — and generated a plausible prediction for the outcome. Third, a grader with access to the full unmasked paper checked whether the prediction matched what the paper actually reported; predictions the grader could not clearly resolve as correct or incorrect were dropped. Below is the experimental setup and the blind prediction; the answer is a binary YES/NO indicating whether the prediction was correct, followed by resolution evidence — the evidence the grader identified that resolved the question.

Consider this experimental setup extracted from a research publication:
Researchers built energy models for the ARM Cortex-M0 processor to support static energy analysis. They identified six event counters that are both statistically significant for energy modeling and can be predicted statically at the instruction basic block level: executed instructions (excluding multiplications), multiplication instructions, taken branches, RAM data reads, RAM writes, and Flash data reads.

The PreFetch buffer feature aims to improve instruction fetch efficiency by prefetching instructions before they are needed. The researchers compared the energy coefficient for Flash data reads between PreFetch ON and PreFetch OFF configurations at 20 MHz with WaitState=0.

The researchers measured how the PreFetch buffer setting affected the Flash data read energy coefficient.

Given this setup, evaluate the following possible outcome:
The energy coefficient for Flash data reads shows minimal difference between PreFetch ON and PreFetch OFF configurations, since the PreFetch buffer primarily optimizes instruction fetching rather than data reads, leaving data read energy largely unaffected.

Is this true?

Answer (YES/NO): NO